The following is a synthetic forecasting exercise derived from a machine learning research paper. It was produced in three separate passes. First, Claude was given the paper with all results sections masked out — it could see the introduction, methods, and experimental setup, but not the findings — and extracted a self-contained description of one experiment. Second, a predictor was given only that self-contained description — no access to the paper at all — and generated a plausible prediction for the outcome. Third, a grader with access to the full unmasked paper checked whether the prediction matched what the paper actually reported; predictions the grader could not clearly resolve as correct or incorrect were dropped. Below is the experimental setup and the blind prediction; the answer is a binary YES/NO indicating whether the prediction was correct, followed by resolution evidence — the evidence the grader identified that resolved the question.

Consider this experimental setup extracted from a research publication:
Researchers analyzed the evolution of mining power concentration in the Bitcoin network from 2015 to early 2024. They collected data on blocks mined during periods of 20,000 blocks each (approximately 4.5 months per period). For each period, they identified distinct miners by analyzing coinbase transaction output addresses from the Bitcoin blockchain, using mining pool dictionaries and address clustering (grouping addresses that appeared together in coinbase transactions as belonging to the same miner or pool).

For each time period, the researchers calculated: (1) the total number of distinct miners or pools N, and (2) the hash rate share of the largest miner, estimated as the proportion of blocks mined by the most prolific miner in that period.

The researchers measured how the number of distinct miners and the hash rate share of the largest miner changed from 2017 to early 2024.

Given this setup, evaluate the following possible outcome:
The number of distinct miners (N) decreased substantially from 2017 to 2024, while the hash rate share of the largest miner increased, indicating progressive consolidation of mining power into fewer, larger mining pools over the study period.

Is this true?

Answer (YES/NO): YES